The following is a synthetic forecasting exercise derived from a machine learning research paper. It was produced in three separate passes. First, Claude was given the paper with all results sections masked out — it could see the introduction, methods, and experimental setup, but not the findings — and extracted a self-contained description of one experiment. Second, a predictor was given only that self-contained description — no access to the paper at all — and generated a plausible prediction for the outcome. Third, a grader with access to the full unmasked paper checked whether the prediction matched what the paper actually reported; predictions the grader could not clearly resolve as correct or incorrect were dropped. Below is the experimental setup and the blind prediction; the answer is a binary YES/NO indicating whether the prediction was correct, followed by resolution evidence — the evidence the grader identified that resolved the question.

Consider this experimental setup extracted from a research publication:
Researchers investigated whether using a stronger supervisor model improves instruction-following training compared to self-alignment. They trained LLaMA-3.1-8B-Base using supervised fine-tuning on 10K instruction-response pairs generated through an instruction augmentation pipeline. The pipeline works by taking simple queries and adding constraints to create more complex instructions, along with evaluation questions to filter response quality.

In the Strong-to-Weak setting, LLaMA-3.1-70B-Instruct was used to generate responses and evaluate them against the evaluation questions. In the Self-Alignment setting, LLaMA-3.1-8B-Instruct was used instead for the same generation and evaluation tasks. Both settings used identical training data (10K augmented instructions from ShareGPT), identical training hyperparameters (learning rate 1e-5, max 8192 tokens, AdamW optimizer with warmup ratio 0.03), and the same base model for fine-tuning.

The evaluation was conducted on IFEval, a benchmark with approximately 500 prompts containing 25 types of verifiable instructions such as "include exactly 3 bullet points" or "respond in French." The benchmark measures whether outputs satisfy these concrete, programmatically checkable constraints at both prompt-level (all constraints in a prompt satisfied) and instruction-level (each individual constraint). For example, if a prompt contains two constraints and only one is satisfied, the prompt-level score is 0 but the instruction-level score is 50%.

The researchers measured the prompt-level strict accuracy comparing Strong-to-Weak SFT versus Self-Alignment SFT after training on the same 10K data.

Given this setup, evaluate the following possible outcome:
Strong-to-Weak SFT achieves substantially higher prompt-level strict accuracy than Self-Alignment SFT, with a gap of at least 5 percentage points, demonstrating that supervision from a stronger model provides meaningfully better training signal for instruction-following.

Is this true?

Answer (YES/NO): NO